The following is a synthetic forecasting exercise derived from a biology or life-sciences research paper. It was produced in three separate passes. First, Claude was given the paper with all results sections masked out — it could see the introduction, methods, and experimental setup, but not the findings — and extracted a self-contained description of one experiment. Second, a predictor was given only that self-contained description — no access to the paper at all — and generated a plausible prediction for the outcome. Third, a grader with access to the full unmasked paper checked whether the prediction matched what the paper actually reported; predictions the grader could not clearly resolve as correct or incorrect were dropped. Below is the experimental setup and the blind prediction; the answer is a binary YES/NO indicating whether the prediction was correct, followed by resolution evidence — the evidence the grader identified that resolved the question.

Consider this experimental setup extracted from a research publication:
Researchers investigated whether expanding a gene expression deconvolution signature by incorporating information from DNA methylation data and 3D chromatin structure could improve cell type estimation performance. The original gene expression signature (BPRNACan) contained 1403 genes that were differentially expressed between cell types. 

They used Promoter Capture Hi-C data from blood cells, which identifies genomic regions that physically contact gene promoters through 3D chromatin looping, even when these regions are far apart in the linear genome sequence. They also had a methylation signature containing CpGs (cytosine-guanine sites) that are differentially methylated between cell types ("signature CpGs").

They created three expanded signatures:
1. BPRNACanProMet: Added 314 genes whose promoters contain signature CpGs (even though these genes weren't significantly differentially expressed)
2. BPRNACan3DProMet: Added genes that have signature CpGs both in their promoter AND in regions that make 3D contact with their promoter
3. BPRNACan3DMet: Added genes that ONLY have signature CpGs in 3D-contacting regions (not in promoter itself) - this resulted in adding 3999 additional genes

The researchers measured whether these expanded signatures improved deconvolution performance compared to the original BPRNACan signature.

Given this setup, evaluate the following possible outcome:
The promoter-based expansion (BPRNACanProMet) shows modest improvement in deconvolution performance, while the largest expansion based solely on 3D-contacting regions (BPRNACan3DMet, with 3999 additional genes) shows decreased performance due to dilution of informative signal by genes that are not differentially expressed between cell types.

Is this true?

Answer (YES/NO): NO